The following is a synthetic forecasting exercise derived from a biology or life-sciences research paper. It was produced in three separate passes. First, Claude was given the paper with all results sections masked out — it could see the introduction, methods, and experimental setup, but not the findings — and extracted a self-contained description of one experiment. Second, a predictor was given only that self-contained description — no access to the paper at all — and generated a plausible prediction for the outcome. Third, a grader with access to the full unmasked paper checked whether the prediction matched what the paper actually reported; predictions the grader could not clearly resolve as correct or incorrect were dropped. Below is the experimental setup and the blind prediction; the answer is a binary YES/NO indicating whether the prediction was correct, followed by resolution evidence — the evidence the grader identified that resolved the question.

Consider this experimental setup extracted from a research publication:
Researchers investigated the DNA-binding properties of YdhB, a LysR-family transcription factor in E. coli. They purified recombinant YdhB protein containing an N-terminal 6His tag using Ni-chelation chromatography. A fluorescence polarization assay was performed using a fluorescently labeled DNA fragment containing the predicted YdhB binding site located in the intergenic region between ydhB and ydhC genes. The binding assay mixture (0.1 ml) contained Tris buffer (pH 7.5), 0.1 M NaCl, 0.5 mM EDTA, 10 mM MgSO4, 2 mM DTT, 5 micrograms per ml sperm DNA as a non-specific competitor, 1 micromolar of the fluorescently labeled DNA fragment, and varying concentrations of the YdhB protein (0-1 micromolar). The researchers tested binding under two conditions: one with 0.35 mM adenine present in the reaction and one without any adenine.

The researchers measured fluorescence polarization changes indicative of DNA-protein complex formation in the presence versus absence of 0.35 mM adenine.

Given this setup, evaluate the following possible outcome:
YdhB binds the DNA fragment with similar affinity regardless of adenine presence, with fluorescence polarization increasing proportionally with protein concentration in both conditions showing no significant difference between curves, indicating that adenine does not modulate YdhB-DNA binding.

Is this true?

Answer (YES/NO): NO